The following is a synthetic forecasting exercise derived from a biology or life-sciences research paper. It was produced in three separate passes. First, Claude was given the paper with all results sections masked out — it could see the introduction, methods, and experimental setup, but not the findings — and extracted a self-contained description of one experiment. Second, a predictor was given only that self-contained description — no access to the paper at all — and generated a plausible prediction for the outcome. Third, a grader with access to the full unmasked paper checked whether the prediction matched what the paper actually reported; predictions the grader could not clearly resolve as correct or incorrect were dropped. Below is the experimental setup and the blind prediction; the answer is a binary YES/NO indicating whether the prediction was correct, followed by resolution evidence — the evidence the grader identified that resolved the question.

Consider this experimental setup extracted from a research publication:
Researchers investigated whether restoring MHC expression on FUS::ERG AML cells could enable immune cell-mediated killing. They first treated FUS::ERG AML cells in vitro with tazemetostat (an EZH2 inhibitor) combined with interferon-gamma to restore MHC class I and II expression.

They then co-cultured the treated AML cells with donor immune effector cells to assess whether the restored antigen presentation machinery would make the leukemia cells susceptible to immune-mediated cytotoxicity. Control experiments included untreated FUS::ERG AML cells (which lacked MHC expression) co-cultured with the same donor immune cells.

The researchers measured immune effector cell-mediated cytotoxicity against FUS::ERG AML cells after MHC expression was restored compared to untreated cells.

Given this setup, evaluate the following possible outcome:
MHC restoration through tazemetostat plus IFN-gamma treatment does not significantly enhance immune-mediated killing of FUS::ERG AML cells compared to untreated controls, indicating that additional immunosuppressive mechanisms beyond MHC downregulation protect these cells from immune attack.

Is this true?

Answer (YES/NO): NO